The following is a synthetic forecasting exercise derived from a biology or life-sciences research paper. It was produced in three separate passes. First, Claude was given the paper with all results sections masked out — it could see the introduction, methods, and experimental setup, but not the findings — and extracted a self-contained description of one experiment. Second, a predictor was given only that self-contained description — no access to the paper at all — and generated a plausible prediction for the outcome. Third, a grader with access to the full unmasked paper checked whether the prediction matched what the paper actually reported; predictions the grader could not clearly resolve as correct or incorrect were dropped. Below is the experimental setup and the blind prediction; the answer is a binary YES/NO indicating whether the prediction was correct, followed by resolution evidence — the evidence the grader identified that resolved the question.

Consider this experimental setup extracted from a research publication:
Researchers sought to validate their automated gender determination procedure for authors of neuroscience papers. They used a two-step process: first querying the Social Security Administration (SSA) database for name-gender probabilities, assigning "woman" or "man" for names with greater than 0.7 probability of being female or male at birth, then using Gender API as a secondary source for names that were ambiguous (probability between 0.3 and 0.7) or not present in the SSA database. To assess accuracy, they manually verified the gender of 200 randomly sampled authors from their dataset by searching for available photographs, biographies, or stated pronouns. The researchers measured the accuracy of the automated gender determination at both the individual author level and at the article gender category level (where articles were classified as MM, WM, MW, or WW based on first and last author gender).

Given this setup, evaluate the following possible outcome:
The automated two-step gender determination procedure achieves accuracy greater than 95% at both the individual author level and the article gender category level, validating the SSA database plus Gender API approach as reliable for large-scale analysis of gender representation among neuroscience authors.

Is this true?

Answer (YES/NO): NO